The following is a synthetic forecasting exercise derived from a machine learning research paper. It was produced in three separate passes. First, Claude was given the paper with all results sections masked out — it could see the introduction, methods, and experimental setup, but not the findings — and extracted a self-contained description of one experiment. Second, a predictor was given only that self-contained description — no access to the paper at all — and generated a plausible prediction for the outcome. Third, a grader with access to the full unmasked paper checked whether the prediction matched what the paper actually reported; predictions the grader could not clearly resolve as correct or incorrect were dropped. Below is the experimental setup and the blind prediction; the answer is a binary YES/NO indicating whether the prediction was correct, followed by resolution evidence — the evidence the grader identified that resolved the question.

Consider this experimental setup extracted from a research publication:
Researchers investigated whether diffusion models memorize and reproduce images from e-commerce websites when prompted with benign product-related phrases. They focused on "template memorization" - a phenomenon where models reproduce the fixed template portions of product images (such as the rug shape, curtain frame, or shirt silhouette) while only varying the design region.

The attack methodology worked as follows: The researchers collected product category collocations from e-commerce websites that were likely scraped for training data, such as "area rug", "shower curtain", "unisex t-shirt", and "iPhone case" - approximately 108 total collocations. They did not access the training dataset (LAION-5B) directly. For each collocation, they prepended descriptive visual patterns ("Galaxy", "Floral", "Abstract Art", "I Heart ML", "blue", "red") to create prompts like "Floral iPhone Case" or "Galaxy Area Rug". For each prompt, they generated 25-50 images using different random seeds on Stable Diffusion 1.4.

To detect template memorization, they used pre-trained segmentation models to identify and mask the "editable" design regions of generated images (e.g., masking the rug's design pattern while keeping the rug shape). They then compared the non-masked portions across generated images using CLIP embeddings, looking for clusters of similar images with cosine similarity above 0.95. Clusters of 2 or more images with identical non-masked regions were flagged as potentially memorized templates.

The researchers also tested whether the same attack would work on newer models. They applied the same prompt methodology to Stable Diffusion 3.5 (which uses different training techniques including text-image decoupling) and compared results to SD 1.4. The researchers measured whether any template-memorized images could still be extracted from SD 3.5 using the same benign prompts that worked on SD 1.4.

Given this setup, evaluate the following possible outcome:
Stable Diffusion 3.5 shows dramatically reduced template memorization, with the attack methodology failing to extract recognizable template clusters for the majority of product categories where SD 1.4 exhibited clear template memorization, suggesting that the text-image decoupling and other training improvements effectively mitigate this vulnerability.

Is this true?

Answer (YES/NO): NO